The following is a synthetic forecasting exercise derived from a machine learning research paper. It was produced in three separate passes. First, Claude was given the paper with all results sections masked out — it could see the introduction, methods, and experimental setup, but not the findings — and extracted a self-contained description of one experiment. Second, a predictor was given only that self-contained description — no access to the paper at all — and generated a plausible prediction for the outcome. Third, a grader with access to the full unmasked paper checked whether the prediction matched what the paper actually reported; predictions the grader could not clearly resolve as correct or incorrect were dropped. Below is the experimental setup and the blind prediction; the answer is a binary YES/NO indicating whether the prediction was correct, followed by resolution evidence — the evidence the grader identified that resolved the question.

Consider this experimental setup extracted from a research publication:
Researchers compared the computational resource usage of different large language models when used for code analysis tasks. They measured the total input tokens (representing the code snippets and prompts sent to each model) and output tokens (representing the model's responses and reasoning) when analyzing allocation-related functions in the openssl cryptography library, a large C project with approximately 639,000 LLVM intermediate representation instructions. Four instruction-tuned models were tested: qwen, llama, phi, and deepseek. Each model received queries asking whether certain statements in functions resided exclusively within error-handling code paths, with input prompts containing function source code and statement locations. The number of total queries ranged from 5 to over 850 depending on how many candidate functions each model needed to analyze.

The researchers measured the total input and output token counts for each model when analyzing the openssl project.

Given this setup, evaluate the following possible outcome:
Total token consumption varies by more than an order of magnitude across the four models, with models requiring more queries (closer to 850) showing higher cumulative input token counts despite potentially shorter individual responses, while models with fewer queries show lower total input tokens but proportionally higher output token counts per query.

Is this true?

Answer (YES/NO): NO